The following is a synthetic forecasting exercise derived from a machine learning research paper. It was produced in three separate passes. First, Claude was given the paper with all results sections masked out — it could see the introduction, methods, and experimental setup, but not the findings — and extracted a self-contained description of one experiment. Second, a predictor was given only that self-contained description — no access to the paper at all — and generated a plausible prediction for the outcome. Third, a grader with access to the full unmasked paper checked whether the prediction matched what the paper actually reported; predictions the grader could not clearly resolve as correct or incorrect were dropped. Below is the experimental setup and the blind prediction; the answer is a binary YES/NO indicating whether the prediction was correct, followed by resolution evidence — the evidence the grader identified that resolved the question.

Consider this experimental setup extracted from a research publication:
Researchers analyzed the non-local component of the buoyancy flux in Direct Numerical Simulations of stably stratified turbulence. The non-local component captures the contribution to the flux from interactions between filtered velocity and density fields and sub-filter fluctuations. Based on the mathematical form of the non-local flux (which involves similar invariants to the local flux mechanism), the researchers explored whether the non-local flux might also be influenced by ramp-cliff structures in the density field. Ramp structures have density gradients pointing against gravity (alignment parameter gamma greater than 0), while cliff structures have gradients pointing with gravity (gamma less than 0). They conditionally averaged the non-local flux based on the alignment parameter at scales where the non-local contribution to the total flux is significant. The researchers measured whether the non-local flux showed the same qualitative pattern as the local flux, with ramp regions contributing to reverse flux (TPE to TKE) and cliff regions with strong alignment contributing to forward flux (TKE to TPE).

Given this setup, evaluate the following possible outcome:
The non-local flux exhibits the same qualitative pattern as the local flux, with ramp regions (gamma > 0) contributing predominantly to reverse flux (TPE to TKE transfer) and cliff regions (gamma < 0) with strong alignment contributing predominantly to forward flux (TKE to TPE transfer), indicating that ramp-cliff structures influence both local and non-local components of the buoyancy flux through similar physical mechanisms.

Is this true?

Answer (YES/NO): YES